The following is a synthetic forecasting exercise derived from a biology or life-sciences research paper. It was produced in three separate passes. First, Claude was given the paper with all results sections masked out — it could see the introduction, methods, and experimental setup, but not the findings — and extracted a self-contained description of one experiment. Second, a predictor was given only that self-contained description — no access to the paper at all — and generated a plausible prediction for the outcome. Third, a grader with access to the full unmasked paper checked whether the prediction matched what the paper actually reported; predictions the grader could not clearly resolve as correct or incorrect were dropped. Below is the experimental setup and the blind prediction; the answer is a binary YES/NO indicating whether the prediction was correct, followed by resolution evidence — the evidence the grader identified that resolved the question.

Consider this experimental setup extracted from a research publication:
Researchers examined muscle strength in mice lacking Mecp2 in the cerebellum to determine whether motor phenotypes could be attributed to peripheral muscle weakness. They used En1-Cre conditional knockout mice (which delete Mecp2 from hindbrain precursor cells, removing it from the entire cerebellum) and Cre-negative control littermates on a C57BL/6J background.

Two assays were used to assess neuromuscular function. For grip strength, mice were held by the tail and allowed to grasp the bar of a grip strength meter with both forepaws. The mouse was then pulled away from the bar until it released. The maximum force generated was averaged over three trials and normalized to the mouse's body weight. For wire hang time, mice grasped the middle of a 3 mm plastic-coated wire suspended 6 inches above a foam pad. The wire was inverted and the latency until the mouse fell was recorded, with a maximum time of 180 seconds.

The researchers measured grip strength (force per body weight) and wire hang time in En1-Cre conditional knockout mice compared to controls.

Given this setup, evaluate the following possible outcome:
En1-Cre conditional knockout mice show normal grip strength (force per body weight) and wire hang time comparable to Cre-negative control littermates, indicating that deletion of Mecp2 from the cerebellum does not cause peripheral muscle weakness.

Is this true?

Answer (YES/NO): YES